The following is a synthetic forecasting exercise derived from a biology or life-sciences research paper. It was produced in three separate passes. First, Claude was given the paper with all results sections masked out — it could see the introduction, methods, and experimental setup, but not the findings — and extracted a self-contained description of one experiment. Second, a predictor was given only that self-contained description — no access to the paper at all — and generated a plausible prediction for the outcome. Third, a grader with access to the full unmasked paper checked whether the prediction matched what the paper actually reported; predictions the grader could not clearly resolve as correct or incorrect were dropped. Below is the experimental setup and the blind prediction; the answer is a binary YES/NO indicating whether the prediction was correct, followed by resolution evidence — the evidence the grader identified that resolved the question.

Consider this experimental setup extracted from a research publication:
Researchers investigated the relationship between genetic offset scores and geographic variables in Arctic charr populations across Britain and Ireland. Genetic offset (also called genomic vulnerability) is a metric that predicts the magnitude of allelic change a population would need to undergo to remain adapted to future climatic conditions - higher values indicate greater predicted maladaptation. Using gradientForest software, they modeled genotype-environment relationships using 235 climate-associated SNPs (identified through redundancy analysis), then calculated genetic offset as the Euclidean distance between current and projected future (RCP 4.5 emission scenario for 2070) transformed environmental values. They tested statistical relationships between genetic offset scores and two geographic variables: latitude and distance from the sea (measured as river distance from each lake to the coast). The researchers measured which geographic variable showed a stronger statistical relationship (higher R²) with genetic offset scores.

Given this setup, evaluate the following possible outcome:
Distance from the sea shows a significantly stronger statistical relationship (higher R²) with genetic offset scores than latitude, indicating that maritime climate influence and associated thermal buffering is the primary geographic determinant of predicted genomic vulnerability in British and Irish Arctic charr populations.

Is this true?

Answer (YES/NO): NO